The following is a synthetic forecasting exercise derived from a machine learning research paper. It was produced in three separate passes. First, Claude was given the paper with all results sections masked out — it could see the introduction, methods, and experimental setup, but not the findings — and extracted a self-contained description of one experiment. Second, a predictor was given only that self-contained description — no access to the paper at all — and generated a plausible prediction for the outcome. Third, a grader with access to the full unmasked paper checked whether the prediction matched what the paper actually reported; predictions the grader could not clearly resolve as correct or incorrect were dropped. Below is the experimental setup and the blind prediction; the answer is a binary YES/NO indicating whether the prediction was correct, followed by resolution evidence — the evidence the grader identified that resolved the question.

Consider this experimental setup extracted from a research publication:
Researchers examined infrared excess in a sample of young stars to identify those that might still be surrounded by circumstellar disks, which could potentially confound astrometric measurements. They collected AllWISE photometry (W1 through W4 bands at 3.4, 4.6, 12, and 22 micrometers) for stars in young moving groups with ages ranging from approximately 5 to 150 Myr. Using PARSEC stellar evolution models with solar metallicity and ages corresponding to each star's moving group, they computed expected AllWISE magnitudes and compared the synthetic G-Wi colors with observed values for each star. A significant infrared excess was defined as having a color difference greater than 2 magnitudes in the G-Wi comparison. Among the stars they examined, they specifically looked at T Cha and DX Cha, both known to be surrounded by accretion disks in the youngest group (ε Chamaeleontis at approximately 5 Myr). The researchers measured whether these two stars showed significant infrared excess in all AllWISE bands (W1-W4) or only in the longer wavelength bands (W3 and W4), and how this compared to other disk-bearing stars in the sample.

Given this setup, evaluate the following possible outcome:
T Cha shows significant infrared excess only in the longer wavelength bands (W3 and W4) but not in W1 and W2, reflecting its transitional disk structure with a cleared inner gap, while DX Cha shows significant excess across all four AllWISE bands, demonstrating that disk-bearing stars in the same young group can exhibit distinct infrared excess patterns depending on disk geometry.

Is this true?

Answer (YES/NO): NO